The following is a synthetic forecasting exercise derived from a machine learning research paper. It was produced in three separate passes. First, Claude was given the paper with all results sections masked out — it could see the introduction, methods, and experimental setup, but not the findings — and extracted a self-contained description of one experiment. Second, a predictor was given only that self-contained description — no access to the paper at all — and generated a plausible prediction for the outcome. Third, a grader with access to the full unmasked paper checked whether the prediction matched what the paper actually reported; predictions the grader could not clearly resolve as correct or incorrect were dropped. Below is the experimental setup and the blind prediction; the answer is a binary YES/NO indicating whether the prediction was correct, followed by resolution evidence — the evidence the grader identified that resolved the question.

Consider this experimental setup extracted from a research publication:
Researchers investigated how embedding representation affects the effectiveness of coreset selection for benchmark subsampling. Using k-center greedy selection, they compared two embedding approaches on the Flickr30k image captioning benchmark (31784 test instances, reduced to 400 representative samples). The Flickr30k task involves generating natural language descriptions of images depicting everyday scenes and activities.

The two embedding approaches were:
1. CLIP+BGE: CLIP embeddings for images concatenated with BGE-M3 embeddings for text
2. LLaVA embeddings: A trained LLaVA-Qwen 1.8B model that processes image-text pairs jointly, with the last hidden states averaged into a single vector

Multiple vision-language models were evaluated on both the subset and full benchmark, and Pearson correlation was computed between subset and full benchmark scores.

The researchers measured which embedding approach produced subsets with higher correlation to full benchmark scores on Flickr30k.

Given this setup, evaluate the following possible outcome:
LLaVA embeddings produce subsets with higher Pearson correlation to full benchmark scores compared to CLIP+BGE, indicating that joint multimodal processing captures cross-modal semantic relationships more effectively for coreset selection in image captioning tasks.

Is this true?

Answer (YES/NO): YES